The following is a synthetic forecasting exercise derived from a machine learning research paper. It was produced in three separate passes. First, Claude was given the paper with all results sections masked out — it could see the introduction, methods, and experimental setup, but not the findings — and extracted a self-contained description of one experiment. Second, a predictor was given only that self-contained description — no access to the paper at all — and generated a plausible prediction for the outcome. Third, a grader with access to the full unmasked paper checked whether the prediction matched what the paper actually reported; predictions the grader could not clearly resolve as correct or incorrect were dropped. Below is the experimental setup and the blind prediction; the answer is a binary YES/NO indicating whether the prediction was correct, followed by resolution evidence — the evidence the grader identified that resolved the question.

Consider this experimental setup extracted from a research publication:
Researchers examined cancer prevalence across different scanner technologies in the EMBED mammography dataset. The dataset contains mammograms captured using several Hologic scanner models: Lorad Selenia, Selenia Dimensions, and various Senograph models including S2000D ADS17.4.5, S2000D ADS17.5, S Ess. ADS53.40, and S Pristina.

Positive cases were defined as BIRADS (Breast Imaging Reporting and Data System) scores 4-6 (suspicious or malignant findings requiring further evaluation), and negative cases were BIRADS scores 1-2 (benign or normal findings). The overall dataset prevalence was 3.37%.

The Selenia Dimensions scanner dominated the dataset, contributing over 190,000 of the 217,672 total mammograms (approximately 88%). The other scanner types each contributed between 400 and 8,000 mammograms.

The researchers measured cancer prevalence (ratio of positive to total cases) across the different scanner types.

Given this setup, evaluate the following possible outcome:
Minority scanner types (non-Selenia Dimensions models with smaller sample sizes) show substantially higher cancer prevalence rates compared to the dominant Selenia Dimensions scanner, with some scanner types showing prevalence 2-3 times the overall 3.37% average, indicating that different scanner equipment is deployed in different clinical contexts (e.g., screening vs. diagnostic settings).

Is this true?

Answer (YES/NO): NO